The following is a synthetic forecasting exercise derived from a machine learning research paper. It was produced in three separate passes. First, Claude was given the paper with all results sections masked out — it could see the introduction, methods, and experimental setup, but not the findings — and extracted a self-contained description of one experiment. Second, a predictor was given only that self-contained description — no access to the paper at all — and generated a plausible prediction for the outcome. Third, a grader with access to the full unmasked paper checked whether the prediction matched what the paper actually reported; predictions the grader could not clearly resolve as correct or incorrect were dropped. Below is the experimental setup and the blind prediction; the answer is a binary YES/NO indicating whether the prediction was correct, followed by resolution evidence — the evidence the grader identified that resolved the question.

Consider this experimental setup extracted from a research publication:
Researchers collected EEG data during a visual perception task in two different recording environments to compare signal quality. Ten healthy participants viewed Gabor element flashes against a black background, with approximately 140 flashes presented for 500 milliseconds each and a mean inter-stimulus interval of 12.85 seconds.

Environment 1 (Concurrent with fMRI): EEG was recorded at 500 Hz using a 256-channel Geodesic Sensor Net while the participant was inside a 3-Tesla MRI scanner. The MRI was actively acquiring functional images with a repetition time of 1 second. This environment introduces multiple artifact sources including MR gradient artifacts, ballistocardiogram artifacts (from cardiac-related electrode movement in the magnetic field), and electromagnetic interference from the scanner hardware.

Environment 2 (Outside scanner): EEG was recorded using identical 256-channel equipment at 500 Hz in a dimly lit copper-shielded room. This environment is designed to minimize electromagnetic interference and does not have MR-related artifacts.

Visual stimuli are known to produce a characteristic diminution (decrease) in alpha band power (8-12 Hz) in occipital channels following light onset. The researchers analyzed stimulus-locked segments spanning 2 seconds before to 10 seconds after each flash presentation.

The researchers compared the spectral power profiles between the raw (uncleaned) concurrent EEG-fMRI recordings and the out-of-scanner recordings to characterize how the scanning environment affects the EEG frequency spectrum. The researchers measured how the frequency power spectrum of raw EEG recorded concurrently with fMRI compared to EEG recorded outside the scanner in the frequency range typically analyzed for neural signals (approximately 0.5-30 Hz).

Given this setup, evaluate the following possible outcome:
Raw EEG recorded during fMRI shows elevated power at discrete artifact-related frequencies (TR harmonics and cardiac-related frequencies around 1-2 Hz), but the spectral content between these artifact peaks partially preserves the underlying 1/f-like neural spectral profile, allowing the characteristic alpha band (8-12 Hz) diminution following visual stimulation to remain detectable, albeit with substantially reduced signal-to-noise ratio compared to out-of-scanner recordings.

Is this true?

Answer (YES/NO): NO